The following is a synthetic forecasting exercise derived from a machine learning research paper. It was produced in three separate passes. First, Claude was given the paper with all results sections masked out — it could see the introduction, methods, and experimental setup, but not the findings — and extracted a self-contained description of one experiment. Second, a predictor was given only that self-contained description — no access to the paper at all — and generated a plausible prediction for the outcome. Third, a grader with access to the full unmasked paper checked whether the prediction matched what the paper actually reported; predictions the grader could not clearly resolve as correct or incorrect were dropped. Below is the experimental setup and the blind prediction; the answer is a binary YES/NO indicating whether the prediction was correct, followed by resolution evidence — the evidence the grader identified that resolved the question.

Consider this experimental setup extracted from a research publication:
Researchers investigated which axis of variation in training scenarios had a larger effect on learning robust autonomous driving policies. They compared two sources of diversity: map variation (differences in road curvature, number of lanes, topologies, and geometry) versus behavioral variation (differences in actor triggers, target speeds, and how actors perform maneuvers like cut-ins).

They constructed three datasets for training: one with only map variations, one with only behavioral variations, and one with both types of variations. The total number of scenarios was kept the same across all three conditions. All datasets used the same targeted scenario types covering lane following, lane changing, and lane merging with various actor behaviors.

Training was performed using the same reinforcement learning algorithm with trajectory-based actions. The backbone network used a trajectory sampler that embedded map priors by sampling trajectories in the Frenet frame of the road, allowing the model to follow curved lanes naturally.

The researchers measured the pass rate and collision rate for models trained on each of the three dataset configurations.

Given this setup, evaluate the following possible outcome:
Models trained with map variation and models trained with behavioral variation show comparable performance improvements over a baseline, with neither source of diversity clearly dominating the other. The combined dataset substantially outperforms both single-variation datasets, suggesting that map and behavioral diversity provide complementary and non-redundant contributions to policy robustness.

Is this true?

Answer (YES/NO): NO